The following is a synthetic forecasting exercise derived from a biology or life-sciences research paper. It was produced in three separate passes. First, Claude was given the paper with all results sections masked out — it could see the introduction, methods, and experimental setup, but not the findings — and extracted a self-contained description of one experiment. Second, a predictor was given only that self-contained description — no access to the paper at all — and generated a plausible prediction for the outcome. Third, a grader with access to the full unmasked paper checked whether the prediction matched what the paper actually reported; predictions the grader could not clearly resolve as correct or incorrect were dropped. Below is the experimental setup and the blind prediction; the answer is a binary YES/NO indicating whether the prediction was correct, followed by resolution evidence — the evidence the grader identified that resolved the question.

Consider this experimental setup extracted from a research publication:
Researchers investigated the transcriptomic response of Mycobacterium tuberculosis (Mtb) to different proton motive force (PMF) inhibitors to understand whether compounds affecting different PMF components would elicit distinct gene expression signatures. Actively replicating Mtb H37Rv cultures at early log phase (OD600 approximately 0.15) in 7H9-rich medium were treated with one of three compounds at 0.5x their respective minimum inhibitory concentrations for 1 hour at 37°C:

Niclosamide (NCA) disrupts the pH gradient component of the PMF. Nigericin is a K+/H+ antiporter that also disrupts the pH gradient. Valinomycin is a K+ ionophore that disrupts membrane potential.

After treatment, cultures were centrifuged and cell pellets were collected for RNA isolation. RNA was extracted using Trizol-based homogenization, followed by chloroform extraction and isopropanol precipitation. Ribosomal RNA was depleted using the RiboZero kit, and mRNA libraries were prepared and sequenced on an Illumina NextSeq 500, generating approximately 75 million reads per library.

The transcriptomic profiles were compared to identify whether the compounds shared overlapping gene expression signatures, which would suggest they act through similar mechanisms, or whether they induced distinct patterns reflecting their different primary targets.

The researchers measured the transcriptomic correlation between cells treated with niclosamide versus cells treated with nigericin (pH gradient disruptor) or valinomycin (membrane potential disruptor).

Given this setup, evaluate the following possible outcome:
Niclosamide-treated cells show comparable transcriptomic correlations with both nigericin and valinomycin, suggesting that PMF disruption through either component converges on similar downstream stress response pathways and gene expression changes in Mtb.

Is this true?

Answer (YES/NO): NO